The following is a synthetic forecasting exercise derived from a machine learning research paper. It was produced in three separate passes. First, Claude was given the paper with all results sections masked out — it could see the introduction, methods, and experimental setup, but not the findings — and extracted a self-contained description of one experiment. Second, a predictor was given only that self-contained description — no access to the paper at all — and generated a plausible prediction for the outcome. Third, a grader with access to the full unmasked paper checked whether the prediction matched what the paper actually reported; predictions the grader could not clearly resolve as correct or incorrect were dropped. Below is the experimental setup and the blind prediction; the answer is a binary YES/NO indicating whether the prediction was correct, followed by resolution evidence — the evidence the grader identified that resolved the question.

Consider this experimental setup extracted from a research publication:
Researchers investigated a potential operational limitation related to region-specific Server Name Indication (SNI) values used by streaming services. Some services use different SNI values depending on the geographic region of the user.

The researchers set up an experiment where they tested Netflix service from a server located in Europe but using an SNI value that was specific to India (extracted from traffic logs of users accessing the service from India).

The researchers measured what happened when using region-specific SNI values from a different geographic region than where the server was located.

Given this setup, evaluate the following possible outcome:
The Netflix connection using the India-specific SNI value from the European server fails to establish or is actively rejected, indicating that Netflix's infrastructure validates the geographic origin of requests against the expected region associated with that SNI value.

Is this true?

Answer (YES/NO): NO